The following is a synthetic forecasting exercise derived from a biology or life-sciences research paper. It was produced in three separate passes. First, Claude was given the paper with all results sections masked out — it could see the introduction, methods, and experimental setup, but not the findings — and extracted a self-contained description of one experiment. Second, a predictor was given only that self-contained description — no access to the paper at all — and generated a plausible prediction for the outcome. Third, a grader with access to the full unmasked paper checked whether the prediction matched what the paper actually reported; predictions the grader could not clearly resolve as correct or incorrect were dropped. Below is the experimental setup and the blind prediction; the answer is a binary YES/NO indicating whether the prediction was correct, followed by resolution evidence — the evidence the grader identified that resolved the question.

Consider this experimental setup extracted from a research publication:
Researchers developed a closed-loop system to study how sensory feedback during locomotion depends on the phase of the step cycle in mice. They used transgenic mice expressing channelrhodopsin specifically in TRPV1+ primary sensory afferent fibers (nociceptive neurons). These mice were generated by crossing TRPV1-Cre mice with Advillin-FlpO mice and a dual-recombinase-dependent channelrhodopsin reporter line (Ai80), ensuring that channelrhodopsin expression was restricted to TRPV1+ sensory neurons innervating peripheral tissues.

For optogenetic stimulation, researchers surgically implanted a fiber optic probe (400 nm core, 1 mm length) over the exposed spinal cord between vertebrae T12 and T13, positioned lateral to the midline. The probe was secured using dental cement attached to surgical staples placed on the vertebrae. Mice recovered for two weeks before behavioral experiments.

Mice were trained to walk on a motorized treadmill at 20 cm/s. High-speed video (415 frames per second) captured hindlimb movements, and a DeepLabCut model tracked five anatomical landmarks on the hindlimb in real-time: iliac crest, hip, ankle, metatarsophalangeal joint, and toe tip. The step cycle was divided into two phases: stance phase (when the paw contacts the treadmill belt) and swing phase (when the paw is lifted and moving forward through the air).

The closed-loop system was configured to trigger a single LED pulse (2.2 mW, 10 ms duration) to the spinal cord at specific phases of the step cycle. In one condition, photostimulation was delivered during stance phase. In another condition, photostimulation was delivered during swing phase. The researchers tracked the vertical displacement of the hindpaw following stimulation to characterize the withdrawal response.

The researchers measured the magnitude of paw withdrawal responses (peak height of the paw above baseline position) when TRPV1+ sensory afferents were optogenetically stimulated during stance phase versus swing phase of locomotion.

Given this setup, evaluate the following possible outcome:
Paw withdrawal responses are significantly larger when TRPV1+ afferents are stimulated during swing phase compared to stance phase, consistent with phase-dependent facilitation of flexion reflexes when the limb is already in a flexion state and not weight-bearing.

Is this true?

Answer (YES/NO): YES